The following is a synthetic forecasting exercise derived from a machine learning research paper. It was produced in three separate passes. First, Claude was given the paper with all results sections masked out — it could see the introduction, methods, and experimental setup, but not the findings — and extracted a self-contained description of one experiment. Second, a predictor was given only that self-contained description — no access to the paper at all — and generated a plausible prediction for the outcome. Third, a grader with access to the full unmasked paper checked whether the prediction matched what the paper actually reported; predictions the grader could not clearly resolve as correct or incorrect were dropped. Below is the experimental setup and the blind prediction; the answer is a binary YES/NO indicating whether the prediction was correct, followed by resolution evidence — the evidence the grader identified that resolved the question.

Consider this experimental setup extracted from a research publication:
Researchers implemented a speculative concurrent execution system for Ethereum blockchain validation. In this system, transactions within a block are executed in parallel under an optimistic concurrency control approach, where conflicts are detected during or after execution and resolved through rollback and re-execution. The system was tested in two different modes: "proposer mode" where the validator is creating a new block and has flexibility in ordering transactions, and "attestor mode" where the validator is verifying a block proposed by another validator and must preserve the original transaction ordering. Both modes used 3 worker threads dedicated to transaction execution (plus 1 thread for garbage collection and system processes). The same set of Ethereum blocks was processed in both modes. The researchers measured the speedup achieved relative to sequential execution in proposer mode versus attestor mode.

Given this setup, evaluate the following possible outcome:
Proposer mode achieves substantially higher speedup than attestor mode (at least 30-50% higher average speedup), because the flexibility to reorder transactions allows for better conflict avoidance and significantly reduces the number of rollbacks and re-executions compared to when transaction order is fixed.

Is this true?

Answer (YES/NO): NO